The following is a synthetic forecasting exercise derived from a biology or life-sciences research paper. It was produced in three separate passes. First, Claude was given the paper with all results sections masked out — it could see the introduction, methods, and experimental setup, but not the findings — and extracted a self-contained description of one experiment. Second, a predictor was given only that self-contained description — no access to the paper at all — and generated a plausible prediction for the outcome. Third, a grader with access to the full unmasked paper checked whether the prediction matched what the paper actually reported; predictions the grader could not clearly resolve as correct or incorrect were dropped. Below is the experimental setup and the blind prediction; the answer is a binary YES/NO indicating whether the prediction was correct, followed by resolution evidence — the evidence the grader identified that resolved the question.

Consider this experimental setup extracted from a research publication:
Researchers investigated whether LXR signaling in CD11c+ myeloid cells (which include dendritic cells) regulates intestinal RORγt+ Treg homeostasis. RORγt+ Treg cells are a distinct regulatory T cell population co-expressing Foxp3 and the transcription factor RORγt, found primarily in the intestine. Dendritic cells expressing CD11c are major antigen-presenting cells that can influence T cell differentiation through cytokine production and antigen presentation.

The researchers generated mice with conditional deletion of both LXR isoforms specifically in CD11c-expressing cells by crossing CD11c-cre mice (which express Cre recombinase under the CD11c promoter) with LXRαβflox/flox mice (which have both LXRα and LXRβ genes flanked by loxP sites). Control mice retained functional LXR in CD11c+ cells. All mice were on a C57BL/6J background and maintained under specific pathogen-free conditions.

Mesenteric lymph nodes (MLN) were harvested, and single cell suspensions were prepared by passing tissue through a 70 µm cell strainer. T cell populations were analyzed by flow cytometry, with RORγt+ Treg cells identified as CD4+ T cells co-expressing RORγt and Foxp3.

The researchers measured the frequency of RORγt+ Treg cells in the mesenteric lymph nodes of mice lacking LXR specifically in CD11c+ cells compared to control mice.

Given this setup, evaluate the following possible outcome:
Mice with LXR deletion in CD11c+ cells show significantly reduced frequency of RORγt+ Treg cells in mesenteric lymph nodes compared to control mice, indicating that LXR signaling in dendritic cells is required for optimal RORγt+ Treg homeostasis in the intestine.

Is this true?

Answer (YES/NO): NO